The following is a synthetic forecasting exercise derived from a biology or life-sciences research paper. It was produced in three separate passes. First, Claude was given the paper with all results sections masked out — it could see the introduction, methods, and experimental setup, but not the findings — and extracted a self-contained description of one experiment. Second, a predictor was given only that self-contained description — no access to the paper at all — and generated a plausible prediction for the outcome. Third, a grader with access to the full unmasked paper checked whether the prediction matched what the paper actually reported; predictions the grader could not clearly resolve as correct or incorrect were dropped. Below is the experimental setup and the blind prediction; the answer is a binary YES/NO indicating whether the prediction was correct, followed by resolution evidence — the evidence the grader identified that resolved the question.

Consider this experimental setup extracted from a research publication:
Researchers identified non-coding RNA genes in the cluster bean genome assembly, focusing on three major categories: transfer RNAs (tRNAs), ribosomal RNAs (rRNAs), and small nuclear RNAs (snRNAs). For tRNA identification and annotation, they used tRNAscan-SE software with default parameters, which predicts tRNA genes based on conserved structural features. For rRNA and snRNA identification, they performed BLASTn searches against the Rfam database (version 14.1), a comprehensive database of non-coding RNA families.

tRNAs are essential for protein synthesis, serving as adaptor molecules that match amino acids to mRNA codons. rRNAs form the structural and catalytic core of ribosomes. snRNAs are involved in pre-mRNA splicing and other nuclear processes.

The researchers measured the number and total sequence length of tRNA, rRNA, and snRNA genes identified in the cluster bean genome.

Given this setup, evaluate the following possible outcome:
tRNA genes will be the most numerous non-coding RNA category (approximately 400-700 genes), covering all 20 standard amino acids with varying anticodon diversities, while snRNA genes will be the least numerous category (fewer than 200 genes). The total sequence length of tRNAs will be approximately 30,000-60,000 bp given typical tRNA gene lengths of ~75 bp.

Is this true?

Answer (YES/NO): NO